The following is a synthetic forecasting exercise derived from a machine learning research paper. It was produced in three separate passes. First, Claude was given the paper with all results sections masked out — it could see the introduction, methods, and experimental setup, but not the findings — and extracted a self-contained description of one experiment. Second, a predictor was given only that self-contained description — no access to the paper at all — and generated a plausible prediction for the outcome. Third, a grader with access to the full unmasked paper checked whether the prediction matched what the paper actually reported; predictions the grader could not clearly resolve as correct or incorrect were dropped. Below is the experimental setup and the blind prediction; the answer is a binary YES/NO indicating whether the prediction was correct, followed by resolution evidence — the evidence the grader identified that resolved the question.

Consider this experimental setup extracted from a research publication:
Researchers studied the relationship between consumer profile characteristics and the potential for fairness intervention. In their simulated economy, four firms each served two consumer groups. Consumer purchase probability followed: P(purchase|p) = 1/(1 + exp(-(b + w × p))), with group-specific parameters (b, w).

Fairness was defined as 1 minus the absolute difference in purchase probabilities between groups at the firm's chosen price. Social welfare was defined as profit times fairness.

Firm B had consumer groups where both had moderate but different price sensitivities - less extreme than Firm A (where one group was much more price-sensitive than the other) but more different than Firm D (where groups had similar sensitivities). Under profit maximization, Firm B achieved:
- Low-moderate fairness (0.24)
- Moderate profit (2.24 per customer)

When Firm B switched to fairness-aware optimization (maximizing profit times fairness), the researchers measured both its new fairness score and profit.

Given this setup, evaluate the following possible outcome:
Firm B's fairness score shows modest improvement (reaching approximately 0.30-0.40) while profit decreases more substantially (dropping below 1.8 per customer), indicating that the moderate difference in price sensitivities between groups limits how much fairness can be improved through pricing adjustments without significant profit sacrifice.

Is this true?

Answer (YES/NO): NO